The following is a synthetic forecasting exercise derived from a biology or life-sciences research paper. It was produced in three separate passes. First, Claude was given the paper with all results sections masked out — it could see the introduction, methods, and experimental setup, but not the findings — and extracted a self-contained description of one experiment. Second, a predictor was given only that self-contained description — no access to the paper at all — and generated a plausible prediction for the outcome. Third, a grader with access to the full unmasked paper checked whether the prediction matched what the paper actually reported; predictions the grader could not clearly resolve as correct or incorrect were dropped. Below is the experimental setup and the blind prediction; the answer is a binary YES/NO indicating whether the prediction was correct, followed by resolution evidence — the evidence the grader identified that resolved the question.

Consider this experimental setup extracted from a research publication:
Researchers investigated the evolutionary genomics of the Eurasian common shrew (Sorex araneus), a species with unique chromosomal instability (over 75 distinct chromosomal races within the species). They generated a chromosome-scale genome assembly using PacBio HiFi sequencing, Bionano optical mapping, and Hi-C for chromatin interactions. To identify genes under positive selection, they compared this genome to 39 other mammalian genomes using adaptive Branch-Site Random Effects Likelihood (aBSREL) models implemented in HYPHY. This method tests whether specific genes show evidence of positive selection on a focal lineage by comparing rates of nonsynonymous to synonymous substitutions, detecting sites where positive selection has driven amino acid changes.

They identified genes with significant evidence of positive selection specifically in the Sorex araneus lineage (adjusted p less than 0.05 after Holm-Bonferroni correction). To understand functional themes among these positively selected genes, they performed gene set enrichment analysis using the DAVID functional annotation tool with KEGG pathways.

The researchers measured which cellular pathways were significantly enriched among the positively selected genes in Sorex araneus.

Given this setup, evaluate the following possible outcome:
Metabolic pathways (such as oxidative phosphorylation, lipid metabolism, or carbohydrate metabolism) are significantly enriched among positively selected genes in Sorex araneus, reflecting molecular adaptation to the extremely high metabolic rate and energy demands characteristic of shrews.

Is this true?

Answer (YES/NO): NO